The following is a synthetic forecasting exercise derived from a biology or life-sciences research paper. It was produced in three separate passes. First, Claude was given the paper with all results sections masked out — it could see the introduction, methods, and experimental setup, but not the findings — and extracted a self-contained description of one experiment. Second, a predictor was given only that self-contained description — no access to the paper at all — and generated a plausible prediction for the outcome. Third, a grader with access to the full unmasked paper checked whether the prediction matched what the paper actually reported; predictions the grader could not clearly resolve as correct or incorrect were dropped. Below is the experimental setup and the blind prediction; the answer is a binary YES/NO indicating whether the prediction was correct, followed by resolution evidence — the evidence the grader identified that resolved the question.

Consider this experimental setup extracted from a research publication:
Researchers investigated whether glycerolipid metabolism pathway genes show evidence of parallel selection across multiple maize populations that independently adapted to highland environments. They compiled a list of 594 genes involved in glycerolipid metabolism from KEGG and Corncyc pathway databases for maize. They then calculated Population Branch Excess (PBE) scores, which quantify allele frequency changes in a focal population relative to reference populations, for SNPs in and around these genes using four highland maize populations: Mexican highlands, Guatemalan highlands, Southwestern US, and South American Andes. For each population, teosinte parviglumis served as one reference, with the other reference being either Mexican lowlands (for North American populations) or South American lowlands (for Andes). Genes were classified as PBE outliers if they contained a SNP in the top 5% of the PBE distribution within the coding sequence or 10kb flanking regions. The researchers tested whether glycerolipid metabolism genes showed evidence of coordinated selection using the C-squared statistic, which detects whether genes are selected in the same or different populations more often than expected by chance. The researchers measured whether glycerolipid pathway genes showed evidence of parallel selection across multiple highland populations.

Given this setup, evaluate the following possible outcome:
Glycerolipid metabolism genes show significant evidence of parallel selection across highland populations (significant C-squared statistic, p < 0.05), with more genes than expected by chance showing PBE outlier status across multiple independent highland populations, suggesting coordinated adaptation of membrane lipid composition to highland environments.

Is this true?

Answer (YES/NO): YES